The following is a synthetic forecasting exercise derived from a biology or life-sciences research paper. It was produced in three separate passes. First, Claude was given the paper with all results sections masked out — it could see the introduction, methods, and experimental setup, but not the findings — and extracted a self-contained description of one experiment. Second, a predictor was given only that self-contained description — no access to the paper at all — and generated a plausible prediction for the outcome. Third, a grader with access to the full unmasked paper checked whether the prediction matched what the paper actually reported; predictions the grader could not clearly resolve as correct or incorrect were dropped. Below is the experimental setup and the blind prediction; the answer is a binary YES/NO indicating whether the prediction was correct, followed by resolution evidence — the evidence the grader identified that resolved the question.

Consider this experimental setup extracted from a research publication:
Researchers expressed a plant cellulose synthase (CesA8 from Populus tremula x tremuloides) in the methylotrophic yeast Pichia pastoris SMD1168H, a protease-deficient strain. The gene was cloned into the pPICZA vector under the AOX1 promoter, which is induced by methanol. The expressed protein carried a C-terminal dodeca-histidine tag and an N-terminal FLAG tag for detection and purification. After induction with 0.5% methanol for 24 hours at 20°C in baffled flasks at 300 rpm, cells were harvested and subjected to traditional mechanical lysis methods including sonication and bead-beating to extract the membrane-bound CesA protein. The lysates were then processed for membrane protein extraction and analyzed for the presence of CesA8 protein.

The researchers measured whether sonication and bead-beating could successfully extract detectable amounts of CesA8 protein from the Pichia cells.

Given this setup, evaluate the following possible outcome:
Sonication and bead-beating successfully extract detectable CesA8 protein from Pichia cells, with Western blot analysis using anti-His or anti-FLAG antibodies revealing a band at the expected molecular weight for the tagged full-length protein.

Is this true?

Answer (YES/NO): NO